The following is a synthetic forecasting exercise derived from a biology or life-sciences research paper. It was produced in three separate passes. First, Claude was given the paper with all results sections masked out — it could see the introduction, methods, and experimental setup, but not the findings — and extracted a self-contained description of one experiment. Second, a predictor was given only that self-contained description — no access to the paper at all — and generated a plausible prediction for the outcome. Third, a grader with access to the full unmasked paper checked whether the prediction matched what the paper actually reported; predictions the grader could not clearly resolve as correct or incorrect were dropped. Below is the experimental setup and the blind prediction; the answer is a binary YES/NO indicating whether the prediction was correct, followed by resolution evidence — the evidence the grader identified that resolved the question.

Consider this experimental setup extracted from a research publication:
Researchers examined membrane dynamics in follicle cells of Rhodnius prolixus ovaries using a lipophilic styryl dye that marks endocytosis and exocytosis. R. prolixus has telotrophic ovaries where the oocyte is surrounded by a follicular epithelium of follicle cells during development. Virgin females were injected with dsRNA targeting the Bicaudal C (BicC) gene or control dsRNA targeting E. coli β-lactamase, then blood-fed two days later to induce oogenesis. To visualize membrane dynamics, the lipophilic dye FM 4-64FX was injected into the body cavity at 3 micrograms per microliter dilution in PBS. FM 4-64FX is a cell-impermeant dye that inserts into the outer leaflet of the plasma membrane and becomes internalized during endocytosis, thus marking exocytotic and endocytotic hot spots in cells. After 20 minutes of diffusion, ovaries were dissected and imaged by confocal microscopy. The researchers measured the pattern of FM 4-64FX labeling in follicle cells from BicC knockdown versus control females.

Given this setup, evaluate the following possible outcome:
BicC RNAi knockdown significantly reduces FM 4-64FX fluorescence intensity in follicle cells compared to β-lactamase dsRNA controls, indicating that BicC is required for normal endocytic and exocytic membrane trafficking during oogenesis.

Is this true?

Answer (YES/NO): NO